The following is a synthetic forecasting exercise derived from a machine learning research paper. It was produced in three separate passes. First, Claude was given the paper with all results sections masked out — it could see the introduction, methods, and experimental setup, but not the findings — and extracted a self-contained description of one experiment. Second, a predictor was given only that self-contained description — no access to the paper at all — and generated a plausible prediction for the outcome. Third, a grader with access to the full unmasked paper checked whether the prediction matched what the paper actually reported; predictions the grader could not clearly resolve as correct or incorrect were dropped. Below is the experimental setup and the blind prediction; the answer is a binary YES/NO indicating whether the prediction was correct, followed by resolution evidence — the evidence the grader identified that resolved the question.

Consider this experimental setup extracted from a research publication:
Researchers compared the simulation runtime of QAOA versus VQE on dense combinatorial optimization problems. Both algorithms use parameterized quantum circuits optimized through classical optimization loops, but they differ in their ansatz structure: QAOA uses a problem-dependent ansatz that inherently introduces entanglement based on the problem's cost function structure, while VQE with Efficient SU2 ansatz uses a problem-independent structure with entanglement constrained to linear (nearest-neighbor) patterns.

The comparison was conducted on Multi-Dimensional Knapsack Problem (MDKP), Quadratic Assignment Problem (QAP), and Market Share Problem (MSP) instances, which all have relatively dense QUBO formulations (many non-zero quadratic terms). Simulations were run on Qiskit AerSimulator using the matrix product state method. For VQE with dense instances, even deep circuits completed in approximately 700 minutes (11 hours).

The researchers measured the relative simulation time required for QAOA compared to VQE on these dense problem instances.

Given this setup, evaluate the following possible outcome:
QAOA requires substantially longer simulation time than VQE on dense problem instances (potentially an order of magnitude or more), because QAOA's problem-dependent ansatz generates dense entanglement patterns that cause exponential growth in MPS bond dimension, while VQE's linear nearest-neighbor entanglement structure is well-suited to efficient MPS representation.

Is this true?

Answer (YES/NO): YES